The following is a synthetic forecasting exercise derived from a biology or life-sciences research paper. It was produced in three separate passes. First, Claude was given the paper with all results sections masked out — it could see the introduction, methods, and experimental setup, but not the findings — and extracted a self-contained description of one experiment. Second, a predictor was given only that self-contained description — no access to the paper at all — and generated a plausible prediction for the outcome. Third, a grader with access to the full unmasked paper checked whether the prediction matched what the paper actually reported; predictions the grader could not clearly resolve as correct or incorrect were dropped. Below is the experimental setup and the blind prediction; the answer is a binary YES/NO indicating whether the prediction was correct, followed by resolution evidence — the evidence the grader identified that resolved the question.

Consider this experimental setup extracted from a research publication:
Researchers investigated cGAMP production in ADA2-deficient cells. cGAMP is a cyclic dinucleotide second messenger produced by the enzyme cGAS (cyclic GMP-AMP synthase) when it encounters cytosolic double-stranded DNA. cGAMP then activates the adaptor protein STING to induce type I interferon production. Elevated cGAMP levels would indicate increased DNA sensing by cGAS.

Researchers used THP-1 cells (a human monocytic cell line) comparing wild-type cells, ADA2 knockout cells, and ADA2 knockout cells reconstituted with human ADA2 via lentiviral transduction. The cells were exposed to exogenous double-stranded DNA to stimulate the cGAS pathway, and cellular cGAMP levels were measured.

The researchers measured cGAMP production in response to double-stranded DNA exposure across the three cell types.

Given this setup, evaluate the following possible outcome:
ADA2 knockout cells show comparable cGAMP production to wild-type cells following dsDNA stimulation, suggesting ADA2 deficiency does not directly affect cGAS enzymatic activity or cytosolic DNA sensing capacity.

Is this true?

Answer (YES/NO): NO